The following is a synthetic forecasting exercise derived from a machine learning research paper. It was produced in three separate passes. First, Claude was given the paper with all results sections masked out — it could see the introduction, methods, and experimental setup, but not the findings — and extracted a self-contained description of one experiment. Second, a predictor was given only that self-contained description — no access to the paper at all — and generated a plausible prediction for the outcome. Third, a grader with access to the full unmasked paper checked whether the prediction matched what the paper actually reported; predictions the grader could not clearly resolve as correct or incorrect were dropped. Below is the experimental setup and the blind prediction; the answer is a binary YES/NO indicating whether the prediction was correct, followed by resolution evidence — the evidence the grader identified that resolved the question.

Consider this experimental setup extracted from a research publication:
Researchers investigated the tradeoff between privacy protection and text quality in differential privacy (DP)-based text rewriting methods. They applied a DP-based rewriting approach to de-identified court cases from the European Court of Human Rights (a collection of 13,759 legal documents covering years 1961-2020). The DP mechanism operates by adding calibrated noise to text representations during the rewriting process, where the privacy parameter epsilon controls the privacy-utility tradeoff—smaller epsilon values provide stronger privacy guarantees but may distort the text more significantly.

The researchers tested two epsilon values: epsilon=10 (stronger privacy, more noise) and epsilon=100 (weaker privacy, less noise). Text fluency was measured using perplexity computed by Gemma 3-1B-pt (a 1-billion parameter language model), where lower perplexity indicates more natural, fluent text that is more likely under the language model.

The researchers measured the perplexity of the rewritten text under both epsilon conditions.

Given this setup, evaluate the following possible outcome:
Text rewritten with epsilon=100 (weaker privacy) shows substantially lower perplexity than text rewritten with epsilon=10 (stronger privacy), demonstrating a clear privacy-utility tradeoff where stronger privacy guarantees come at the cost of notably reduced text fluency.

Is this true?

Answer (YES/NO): YES